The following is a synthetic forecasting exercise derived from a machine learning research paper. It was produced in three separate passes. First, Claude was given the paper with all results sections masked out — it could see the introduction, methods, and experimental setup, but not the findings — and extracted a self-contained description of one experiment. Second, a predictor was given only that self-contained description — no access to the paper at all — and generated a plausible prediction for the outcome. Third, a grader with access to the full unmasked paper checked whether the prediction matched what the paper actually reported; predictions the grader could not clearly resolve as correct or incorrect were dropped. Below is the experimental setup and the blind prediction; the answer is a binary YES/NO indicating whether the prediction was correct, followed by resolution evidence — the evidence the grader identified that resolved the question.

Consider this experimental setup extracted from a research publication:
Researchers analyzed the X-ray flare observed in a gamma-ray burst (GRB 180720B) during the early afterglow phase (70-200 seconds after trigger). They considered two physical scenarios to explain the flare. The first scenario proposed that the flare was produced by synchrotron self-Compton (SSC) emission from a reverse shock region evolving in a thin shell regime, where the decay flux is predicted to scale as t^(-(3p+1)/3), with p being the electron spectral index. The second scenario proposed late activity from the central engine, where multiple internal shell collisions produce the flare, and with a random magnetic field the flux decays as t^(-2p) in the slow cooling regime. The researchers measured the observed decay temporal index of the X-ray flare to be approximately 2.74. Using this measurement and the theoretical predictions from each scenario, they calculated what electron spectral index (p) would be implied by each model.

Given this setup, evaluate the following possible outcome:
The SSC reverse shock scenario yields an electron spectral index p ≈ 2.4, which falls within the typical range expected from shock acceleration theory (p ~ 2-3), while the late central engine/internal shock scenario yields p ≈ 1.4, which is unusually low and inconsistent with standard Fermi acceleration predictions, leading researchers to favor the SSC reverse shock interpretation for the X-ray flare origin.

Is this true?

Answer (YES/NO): YES